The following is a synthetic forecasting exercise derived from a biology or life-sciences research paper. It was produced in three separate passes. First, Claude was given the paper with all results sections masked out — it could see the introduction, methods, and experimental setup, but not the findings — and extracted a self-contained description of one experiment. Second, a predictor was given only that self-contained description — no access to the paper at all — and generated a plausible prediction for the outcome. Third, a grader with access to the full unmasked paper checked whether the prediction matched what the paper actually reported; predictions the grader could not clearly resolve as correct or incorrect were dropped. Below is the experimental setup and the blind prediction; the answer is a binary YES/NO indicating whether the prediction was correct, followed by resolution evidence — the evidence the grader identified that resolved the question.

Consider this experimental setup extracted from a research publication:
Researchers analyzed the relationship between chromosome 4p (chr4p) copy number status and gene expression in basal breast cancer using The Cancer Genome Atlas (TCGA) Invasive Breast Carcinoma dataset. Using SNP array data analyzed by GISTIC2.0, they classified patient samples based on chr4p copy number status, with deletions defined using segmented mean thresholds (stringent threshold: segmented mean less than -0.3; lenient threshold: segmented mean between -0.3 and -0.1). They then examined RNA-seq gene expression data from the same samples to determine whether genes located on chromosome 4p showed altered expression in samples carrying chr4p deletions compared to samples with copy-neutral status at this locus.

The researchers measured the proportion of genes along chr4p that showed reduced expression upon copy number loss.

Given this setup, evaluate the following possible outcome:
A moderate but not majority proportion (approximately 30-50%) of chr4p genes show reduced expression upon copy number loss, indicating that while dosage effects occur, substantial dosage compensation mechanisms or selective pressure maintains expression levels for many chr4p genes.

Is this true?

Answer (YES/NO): NO